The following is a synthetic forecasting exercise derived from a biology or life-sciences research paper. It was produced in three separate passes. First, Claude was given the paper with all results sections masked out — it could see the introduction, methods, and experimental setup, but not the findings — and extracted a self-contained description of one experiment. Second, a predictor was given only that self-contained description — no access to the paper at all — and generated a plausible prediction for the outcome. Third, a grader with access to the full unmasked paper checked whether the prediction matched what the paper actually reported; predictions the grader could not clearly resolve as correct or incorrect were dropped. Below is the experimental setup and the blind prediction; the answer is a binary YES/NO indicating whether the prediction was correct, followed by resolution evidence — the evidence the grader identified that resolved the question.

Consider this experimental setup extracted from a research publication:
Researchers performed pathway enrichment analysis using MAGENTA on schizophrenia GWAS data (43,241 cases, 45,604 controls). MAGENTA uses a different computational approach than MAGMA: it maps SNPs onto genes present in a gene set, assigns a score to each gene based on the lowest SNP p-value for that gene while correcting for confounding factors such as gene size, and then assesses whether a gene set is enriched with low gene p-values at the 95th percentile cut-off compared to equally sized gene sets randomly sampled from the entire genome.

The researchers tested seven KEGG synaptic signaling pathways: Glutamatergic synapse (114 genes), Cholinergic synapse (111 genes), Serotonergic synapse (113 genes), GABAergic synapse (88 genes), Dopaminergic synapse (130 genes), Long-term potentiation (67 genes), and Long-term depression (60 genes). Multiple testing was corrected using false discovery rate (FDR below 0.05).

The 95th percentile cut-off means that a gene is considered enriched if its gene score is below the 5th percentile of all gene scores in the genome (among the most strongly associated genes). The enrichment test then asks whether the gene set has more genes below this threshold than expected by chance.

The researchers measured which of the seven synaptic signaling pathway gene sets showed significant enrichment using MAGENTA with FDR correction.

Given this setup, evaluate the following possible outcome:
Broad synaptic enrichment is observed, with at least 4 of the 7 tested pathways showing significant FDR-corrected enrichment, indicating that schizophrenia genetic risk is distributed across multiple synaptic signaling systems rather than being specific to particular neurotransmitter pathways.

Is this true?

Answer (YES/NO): NO